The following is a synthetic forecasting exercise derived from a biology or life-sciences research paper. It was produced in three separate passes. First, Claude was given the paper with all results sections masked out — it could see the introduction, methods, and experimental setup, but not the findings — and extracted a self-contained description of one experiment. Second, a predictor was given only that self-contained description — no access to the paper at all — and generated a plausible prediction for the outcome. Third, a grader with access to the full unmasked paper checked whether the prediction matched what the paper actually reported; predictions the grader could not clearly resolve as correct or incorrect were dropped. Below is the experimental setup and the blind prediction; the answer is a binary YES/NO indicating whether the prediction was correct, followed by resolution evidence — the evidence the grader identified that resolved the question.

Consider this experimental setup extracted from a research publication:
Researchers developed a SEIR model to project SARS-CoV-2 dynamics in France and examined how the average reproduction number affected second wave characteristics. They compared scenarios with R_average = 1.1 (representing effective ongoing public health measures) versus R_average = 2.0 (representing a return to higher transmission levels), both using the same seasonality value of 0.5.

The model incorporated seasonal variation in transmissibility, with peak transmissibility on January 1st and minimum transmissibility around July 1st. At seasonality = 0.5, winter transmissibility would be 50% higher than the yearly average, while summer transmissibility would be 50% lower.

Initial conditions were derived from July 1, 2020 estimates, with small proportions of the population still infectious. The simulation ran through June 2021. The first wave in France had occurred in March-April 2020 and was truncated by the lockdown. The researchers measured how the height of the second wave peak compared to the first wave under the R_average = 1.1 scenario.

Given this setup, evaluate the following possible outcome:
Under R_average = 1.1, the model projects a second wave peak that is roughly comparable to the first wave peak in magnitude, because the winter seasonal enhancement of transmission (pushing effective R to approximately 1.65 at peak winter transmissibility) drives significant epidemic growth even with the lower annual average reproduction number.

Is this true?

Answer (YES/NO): YES